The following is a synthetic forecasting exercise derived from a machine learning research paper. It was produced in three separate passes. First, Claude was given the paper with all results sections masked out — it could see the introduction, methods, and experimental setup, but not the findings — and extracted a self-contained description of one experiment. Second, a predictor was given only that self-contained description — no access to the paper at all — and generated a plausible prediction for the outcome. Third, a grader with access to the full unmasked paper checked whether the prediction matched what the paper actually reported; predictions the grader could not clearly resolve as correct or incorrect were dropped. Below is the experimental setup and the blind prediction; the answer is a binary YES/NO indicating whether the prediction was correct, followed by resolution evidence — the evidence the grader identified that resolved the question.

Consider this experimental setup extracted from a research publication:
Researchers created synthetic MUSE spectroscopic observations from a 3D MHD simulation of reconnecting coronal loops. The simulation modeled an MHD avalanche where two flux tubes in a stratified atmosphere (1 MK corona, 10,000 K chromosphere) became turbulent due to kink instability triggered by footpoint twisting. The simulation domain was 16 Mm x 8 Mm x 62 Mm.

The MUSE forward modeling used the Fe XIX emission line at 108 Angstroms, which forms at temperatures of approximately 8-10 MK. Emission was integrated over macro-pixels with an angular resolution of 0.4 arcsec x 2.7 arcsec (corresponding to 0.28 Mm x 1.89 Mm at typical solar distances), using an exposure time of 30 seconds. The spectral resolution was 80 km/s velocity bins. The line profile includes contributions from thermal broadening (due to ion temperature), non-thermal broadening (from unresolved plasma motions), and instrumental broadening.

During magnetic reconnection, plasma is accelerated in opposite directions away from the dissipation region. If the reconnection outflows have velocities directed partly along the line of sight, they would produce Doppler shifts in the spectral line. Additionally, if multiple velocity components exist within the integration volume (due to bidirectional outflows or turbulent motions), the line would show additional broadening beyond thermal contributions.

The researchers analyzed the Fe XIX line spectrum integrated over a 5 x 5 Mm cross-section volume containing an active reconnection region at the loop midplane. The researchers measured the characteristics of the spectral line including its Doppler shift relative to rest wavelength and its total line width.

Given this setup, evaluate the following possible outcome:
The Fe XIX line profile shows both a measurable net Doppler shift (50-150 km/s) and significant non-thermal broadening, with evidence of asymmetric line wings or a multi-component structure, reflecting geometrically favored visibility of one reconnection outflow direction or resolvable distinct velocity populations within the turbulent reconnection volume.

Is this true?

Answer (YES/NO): NO